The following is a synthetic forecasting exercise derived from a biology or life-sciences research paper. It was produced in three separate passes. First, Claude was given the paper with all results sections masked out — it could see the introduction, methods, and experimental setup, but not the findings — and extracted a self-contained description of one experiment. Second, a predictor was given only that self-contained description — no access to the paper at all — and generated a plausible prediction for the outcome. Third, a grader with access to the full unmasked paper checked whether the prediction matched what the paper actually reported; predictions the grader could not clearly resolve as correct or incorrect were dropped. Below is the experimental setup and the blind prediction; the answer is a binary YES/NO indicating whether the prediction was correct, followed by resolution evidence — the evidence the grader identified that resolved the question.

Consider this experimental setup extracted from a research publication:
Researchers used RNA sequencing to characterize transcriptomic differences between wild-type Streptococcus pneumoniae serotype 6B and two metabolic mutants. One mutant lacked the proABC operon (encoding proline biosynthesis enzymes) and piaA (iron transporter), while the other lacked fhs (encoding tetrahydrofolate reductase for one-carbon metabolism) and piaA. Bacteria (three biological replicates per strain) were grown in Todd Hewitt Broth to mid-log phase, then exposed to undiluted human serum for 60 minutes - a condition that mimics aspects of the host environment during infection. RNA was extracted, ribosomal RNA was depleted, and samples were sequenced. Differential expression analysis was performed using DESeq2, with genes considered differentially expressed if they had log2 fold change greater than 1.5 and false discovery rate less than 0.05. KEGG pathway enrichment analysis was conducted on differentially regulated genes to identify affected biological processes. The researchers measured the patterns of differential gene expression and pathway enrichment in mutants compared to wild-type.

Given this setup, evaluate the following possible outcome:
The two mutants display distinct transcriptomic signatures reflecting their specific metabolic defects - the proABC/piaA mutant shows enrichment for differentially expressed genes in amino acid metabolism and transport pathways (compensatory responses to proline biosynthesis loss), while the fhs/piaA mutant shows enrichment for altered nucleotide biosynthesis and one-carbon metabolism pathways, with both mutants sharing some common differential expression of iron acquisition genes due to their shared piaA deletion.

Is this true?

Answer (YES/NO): NO